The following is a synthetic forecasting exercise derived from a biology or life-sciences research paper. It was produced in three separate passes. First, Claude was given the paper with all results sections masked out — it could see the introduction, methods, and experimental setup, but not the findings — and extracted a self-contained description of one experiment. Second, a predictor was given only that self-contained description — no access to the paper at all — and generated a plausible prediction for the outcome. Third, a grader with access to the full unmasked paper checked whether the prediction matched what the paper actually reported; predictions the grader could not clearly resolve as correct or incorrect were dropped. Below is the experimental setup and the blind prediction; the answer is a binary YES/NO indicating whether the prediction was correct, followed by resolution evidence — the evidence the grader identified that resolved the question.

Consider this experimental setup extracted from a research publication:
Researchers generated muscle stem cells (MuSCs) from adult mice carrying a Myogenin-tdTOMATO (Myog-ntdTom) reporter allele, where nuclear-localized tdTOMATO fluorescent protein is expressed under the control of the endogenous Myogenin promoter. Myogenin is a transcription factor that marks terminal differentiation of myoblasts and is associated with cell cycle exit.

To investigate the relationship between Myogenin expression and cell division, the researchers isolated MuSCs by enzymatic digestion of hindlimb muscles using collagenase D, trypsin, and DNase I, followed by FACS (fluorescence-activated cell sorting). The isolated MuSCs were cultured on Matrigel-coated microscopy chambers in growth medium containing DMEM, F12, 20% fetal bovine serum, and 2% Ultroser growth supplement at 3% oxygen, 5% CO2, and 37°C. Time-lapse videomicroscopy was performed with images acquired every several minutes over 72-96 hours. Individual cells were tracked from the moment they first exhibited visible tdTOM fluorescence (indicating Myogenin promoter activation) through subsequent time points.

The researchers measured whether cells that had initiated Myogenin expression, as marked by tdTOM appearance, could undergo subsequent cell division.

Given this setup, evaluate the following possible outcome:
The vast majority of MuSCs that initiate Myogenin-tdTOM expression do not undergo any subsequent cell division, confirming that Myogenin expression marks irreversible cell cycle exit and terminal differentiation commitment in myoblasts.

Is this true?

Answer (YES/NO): NO